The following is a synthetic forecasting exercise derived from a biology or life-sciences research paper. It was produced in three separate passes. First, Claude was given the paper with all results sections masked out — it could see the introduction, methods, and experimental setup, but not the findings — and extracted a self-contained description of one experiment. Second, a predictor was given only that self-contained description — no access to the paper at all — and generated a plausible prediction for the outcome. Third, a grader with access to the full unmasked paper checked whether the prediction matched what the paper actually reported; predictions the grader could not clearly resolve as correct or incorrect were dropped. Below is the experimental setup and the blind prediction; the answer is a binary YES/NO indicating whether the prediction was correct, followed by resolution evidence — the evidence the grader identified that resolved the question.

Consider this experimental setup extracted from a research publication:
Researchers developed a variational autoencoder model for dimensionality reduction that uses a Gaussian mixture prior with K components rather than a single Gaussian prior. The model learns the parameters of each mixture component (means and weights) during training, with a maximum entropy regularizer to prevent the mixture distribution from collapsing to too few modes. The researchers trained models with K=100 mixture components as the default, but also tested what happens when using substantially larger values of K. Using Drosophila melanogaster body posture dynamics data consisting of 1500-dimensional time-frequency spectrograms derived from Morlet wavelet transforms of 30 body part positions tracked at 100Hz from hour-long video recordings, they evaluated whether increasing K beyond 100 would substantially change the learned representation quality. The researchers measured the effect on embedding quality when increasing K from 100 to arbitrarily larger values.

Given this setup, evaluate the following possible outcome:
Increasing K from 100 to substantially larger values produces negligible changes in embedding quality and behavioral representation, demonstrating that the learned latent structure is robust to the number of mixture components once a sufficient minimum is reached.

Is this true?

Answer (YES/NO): YES